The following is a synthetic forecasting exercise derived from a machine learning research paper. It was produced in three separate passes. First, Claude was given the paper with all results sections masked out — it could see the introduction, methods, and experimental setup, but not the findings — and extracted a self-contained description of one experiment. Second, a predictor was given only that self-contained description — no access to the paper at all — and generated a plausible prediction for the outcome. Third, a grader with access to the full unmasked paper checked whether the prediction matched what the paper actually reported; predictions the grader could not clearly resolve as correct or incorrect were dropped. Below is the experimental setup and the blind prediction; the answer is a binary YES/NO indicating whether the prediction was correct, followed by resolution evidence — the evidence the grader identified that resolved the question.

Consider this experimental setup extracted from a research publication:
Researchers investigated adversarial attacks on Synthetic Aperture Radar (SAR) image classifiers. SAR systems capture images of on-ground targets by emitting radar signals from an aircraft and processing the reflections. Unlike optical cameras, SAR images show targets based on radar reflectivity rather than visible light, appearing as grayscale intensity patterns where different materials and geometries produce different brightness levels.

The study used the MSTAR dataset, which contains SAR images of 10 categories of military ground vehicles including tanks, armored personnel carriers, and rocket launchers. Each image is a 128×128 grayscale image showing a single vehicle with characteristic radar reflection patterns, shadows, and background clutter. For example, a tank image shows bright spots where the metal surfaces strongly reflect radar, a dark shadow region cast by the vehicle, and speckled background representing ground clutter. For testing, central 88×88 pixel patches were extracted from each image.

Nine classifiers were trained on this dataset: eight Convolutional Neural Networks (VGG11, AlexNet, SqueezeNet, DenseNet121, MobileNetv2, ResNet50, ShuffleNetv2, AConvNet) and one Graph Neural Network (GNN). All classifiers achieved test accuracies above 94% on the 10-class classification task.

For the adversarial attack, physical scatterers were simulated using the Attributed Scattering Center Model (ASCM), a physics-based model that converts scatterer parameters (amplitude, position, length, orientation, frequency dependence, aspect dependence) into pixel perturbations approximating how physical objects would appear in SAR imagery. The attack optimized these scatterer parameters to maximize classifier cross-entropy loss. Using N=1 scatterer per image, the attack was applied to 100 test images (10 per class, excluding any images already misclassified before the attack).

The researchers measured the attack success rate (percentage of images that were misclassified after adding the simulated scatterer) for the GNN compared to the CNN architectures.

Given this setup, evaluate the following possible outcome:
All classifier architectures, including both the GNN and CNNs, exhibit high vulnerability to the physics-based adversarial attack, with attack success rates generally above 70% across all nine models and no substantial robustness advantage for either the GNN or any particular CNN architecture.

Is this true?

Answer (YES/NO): NO